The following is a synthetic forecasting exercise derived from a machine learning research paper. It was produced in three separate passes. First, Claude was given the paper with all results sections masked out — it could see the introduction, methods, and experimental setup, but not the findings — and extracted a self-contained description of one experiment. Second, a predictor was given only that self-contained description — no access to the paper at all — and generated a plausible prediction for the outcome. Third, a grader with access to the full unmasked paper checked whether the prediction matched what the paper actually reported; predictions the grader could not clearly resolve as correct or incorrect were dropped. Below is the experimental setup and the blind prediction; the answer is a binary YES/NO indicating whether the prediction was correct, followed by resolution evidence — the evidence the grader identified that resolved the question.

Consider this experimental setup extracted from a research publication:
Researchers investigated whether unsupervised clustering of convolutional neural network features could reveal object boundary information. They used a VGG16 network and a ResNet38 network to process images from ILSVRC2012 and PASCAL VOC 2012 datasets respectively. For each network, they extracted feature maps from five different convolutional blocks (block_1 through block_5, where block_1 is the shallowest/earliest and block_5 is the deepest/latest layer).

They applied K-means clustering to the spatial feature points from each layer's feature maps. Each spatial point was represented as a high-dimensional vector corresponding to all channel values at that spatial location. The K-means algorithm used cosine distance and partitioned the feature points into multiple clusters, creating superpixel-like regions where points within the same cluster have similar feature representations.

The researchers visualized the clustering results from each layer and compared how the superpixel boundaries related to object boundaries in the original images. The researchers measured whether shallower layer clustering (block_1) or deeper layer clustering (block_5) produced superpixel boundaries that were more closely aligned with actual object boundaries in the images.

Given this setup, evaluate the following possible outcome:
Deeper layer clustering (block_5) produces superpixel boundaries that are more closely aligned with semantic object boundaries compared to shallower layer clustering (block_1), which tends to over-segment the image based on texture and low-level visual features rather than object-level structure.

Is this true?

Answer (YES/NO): NO